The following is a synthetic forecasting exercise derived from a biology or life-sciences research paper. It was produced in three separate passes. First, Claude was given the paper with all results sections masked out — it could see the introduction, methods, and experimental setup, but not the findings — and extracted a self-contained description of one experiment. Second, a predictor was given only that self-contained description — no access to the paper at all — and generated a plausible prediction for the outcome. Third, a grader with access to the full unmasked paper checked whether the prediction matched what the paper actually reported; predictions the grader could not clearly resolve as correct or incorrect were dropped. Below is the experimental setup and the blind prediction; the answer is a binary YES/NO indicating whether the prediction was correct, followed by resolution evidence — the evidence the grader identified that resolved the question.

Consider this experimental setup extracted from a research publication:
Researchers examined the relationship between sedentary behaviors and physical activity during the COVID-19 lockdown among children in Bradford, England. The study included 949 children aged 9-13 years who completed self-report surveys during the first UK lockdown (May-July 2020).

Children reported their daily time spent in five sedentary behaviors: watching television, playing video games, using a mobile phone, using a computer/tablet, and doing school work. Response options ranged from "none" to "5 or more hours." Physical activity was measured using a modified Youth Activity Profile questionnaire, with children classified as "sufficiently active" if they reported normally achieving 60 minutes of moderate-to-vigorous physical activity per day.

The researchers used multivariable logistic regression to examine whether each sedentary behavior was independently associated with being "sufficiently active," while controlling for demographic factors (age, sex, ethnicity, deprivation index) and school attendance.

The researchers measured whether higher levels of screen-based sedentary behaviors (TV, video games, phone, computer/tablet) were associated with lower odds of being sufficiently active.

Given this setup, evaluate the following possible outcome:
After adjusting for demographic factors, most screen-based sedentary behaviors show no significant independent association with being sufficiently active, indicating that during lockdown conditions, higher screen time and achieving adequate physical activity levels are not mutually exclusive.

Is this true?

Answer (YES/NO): YES